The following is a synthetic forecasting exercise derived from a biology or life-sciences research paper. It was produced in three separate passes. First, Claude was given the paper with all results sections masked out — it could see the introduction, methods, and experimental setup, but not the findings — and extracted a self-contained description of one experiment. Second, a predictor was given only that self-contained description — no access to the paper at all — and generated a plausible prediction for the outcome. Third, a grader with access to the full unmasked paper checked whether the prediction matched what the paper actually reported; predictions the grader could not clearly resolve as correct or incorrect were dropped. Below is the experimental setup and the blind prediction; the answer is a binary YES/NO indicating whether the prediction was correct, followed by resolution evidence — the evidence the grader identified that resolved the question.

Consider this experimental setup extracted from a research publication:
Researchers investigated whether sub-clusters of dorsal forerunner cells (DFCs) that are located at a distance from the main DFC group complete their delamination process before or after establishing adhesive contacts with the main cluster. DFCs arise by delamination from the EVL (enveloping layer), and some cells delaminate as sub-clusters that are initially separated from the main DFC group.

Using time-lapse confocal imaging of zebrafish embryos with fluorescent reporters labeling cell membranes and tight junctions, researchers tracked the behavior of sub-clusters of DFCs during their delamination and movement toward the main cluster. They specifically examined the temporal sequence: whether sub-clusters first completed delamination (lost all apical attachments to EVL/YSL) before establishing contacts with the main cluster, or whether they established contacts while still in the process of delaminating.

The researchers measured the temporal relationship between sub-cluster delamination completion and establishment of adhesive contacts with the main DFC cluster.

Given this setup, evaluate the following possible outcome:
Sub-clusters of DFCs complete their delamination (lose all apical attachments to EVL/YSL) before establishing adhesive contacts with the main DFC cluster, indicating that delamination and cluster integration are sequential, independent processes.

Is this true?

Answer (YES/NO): NO